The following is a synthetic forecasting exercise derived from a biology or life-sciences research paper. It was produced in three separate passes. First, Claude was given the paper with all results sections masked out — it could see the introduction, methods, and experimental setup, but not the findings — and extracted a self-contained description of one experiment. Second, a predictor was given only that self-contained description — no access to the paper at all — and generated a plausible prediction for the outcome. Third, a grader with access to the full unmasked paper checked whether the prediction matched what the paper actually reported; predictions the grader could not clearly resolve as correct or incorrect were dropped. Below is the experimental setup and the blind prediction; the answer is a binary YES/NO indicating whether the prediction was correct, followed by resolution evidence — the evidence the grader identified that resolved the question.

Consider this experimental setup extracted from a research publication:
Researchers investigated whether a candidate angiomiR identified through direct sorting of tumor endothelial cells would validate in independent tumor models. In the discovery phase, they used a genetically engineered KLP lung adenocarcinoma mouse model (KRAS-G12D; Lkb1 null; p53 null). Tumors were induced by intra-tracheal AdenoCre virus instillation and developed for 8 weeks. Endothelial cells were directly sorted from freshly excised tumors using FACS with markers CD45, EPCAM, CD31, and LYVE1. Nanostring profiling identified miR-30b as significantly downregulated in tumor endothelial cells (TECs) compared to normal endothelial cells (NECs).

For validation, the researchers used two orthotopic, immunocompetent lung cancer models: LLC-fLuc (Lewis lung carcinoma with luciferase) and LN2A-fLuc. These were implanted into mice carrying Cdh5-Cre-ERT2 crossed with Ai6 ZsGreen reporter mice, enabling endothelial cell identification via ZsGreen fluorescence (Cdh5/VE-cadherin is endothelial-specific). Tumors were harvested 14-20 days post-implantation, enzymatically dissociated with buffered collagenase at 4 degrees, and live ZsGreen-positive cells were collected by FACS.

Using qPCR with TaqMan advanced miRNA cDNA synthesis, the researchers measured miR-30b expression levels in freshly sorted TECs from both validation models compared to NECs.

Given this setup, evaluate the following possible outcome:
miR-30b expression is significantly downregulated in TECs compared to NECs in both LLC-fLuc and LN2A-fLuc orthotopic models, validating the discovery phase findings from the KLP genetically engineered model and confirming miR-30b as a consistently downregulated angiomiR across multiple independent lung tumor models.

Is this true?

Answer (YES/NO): YES